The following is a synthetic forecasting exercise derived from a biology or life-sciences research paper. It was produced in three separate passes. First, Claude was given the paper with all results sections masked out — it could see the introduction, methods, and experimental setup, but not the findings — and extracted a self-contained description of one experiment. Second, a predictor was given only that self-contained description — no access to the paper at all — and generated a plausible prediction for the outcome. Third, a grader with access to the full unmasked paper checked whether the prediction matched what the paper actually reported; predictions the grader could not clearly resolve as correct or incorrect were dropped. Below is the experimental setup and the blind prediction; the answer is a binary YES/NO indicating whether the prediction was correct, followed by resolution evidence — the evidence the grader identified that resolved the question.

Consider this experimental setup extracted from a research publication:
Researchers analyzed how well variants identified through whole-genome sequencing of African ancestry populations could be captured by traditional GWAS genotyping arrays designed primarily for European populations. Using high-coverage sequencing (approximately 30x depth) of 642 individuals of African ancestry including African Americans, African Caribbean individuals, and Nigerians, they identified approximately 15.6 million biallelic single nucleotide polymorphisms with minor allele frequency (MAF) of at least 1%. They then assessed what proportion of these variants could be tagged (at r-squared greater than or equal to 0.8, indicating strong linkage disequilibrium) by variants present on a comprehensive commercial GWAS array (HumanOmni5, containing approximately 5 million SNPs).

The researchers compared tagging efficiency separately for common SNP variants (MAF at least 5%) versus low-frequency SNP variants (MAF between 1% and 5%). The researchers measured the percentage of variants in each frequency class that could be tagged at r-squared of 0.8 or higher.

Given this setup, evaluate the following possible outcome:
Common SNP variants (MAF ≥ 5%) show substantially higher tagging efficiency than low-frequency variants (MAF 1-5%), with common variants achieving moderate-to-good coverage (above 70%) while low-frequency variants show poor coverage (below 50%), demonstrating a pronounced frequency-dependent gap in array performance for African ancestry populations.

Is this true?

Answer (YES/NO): NO